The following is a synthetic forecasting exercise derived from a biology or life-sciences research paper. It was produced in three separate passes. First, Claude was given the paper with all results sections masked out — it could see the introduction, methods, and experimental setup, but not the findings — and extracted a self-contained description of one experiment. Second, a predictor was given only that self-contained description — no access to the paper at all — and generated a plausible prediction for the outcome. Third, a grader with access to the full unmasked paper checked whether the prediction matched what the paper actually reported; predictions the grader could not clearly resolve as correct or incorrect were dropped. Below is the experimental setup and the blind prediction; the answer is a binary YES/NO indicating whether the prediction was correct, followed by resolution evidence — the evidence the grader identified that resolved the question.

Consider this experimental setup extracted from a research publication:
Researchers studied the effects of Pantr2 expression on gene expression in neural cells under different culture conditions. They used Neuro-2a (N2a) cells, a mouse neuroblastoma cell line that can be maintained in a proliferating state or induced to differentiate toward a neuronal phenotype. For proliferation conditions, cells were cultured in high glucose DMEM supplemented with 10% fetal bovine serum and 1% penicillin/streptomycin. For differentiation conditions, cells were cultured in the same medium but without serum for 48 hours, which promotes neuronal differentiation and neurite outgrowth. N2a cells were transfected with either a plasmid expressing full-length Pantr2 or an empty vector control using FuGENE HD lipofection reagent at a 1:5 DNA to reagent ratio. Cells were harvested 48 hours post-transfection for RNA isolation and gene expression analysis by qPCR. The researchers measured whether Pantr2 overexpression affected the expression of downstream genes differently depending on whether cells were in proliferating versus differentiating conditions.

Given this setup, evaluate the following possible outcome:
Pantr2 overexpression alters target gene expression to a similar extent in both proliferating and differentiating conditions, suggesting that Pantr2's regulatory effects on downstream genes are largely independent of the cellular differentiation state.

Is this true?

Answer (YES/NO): NO